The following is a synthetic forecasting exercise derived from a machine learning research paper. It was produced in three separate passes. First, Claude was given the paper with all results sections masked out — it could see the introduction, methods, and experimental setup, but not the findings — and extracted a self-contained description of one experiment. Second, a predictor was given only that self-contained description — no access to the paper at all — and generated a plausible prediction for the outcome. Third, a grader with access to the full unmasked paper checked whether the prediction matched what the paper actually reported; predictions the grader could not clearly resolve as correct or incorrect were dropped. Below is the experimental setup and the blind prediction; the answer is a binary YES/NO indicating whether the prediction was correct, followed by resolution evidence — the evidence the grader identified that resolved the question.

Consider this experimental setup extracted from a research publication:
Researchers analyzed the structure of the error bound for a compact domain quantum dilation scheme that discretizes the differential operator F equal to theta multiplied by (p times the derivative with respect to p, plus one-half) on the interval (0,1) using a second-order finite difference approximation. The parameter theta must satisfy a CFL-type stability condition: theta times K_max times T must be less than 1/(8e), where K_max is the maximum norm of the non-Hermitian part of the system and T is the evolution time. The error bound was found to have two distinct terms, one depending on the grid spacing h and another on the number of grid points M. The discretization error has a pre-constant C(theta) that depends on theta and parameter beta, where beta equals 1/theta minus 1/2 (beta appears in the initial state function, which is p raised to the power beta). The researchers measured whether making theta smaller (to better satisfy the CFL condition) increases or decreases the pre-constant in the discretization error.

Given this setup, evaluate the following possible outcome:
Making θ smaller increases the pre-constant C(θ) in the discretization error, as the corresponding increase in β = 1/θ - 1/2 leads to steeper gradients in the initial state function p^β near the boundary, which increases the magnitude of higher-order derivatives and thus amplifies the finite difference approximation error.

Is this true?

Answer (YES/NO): YES